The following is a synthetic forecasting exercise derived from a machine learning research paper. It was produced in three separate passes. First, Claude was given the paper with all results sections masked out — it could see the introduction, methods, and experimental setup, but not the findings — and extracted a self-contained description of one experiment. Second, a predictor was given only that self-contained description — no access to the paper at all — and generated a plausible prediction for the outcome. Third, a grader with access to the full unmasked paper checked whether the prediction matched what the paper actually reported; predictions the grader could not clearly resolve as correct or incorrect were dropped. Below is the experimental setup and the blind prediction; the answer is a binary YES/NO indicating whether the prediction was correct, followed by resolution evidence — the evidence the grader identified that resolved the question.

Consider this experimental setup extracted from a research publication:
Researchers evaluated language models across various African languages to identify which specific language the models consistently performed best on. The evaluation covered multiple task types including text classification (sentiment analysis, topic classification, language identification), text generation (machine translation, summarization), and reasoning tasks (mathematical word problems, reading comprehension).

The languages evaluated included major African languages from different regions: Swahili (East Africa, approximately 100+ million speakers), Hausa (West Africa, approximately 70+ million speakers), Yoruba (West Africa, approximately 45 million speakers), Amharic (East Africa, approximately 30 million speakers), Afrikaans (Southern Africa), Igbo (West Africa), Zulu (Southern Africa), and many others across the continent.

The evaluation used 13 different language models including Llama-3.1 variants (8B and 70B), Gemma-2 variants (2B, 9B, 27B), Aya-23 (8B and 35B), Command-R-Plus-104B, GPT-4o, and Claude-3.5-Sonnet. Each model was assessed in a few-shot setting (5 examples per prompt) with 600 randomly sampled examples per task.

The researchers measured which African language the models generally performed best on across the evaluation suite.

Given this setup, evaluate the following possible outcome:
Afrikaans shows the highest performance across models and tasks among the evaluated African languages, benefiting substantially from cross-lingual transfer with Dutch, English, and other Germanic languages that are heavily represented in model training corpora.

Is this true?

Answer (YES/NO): NO